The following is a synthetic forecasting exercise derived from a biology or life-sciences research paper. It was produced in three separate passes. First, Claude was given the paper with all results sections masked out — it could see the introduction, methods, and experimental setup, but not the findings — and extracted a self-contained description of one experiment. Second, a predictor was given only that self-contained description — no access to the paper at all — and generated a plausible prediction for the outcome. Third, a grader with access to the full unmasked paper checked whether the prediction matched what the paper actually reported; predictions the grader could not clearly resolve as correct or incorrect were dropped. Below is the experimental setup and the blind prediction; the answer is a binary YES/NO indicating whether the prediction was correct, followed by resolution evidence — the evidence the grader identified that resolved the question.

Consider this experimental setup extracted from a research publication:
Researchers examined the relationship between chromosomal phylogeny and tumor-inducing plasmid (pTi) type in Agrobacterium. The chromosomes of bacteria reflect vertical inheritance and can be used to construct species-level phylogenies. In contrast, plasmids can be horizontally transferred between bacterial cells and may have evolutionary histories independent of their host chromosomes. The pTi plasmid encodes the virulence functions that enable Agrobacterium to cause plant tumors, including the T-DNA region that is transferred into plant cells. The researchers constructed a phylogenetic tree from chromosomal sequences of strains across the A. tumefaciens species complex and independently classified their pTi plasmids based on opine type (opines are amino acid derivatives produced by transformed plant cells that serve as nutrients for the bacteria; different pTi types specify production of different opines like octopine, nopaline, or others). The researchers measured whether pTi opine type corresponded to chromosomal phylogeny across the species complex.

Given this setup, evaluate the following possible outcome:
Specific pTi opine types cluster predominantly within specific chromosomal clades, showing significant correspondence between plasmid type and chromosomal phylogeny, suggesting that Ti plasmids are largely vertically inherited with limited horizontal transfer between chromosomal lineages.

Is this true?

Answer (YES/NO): NO